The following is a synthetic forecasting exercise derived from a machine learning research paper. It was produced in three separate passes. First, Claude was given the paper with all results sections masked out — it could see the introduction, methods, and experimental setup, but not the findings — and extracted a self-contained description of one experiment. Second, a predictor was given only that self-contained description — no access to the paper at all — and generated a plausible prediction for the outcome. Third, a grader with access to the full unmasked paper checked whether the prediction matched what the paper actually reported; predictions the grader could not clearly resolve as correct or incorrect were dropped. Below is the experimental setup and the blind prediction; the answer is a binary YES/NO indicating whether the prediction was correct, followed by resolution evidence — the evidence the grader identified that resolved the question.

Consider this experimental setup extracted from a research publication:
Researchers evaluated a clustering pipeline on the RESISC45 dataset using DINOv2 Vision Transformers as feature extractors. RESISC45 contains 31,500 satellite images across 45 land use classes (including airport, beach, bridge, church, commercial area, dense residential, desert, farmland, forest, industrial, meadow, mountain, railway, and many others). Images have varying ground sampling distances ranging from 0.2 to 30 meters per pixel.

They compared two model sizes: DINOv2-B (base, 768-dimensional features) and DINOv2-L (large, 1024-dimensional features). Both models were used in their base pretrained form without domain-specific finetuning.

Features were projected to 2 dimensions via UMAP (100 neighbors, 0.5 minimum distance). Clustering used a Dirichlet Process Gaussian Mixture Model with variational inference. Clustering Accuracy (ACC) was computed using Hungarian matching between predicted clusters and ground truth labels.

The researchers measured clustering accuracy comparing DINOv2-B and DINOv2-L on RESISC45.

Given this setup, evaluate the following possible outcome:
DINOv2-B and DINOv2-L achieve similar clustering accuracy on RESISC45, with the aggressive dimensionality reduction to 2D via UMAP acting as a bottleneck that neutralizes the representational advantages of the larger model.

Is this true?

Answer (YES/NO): NO